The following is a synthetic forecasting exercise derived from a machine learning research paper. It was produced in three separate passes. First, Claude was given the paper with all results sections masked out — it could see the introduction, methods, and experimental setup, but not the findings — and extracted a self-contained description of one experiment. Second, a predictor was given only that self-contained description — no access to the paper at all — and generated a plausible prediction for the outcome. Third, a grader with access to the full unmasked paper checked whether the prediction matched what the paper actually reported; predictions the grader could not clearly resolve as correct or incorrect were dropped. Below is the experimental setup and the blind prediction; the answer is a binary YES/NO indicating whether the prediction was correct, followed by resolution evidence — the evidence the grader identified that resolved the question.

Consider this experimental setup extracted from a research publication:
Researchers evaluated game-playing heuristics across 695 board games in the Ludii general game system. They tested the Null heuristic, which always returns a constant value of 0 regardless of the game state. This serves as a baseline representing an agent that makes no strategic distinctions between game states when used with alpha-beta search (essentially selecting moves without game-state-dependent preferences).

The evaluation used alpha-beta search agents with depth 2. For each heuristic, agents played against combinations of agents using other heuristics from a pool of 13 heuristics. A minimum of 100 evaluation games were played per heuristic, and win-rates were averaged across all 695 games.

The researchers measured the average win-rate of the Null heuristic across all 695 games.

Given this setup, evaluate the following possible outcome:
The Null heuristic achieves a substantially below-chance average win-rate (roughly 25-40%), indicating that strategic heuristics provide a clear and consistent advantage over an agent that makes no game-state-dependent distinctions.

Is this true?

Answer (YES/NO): NO